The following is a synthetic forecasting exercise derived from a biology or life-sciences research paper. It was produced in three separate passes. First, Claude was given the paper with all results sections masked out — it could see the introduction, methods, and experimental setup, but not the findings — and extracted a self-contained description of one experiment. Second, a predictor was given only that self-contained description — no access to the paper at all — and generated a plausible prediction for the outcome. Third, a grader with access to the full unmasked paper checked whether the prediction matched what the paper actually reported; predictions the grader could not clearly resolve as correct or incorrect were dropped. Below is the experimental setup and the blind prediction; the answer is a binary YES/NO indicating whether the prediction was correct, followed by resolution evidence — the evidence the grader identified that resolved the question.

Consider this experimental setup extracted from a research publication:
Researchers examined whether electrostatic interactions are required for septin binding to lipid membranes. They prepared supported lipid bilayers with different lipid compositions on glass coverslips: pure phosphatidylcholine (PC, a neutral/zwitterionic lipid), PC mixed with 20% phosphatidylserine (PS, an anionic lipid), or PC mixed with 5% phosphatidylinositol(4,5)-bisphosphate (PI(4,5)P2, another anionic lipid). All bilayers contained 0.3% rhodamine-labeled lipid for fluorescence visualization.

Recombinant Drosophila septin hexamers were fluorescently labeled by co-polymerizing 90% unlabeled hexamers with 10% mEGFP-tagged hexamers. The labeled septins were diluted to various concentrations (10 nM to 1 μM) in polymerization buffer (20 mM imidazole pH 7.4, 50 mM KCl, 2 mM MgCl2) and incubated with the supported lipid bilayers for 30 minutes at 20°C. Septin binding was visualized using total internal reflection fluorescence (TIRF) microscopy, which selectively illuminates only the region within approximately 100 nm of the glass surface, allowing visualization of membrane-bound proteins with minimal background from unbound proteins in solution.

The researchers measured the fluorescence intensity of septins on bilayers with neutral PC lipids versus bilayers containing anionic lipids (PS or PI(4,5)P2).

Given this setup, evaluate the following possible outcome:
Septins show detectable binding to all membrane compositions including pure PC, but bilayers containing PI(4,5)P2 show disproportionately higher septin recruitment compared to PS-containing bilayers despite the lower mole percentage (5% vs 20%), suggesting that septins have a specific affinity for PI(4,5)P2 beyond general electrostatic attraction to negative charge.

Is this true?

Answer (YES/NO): NO